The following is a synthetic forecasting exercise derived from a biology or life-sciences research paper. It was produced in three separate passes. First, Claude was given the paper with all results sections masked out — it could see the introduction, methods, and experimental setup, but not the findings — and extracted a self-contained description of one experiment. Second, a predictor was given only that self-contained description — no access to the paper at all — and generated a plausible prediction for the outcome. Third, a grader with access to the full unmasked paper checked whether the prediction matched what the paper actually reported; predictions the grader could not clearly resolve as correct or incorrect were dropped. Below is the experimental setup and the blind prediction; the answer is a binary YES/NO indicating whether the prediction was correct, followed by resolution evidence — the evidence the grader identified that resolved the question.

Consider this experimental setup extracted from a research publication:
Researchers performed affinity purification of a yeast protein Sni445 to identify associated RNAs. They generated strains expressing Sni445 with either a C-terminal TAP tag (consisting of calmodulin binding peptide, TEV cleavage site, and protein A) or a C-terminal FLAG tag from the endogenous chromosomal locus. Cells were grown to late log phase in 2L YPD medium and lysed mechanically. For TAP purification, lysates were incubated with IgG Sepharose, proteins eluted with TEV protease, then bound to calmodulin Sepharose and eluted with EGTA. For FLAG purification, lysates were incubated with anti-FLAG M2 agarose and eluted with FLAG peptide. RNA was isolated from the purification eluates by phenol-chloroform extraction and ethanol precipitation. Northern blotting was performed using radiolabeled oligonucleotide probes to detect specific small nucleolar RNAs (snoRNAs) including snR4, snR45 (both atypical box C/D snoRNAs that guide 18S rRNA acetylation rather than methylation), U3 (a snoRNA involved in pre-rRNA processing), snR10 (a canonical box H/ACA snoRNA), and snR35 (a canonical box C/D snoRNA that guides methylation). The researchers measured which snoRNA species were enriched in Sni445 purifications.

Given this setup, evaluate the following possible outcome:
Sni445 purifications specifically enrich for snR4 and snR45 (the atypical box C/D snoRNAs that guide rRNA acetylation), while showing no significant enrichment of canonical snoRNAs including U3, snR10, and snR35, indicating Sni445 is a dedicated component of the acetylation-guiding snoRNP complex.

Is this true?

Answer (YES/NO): YES